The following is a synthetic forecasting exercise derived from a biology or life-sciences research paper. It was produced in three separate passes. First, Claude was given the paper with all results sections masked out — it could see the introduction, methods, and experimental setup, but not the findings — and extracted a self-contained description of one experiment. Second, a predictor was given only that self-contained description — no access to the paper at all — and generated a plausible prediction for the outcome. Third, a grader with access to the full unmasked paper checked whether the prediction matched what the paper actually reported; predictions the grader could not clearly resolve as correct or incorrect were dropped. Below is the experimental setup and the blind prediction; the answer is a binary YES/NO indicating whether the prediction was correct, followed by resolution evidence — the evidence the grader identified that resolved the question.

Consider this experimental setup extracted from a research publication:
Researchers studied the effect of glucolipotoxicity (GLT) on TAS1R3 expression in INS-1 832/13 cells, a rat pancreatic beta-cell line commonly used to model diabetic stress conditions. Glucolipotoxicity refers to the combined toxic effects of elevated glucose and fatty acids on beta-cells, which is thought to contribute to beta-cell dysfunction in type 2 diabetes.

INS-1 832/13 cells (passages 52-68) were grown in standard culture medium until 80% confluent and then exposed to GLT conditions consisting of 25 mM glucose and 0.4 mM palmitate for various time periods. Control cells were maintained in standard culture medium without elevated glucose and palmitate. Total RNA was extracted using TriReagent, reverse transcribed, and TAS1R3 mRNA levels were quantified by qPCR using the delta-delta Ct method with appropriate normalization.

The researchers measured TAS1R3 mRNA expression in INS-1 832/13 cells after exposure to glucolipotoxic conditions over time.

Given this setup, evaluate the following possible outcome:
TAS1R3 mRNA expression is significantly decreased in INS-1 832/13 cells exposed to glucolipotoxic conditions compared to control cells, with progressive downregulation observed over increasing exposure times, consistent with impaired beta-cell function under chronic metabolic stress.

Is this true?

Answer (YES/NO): YES